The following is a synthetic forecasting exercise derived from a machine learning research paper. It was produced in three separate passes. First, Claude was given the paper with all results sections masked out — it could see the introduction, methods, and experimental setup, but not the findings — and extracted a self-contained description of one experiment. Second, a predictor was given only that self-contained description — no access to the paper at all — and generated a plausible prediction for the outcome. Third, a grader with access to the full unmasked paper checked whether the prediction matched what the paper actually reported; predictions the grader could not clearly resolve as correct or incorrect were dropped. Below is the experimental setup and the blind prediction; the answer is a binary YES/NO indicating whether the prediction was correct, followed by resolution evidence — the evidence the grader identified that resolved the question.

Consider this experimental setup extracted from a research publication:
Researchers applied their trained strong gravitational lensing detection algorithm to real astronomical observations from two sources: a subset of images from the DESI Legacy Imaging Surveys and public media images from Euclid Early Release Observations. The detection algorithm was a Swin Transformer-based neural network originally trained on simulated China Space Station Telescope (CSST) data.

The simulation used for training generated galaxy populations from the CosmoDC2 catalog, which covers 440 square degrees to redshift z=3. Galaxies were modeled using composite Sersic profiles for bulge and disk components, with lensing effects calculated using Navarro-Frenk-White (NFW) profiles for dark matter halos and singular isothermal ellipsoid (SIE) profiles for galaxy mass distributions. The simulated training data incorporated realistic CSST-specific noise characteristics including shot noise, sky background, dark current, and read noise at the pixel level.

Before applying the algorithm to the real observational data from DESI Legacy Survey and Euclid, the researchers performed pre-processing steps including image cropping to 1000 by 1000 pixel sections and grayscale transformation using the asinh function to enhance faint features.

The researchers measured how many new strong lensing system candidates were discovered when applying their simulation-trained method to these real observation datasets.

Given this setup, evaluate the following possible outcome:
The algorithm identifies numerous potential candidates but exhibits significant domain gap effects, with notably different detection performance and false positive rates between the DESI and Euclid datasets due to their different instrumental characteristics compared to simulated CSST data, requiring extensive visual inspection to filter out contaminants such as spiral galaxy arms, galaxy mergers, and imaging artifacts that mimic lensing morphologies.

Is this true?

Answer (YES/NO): NO